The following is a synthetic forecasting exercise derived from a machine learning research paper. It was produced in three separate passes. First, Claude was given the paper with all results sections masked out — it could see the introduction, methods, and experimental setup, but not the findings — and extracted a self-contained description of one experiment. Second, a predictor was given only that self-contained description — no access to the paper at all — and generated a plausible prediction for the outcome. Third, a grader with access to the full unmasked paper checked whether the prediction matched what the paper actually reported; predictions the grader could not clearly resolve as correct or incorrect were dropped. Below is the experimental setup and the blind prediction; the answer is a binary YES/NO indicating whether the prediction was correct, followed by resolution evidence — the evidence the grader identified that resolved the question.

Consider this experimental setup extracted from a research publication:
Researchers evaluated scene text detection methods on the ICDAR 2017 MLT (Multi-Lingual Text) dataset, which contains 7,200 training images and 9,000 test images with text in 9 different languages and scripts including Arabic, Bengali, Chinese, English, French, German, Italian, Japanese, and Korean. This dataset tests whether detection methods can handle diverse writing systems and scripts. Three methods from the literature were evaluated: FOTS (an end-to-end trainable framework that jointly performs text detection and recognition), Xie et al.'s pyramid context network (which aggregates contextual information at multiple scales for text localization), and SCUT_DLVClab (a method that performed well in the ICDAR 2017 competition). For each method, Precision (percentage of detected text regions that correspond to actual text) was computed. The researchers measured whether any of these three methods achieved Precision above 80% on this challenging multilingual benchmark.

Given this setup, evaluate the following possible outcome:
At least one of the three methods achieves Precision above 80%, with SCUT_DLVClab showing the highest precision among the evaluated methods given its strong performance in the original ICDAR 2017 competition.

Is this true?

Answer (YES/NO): NO